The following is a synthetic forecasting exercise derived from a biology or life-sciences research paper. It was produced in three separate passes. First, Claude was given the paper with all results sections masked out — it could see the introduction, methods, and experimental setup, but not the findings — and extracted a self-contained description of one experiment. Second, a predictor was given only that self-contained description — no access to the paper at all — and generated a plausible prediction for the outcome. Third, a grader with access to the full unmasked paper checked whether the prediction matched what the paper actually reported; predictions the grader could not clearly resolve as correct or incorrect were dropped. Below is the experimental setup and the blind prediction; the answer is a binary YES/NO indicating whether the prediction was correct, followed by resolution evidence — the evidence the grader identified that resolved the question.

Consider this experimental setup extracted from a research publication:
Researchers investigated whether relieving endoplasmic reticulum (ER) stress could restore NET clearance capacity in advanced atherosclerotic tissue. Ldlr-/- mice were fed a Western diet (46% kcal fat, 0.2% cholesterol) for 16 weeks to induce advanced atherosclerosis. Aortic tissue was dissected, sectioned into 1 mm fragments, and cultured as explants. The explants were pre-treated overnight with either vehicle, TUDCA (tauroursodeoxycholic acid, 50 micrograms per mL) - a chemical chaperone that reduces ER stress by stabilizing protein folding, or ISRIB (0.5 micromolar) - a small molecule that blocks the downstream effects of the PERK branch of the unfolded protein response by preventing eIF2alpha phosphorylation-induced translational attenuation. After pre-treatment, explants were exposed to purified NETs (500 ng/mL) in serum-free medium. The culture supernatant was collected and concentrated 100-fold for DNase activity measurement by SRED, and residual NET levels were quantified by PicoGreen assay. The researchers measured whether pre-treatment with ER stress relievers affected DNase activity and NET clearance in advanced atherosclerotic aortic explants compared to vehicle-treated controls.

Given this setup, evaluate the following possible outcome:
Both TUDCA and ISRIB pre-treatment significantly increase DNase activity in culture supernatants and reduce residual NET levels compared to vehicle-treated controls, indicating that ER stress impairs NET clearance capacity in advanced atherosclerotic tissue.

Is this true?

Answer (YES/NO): YES